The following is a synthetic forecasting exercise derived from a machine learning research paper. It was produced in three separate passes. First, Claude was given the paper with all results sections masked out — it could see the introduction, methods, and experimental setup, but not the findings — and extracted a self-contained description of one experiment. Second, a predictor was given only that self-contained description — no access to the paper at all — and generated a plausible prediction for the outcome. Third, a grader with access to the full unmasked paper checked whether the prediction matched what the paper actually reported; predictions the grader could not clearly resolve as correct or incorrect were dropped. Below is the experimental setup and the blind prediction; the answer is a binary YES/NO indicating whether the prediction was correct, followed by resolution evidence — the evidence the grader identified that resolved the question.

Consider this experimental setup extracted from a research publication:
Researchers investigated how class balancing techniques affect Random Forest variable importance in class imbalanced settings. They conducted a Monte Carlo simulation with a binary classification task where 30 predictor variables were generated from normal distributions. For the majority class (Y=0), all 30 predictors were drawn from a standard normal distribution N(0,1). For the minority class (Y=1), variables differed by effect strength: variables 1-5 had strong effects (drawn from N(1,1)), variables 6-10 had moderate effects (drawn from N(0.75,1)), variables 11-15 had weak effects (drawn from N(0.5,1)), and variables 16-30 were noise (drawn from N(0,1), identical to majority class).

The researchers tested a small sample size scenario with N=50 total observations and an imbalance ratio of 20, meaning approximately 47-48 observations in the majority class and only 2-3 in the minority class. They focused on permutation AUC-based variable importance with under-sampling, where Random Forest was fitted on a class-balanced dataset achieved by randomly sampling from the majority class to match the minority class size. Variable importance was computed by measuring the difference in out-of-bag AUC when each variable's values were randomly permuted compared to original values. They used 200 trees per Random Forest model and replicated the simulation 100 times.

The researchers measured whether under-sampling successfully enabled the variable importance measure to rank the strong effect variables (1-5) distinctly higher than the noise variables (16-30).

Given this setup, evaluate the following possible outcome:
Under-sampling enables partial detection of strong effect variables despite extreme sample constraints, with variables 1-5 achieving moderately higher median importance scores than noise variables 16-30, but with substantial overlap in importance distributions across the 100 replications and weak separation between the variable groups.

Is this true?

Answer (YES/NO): NO